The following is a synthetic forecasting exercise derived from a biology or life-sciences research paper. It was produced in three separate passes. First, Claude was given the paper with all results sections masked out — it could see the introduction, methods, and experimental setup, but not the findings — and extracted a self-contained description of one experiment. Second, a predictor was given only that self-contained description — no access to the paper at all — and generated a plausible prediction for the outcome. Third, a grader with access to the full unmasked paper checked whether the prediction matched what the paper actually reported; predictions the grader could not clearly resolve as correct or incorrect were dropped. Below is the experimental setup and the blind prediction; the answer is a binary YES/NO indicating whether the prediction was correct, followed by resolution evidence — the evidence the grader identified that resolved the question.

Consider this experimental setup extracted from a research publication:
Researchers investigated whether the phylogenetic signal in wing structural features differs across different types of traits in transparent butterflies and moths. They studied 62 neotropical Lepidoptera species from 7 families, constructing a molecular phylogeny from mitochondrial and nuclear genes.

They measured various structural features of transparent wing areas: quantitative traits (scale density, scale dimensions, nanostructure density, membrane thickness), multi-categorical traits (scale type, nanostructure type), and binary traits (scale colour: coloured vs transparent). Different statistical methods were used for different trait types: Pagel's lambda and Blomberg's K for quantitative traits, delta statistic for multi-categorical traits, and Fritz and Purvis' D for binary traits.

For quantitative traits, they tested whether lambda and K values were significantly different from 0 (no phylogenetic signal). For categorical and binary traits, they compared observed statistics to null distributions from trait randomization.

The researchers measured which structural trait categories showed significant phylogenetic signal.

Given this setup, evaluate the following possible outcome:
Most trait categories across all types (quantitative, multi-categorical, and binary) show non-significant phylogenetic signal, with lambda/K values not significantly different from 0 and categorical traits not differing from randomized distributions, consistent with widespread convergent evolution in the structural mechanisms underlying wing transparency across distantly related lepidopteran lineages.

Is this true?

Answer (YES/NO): NO